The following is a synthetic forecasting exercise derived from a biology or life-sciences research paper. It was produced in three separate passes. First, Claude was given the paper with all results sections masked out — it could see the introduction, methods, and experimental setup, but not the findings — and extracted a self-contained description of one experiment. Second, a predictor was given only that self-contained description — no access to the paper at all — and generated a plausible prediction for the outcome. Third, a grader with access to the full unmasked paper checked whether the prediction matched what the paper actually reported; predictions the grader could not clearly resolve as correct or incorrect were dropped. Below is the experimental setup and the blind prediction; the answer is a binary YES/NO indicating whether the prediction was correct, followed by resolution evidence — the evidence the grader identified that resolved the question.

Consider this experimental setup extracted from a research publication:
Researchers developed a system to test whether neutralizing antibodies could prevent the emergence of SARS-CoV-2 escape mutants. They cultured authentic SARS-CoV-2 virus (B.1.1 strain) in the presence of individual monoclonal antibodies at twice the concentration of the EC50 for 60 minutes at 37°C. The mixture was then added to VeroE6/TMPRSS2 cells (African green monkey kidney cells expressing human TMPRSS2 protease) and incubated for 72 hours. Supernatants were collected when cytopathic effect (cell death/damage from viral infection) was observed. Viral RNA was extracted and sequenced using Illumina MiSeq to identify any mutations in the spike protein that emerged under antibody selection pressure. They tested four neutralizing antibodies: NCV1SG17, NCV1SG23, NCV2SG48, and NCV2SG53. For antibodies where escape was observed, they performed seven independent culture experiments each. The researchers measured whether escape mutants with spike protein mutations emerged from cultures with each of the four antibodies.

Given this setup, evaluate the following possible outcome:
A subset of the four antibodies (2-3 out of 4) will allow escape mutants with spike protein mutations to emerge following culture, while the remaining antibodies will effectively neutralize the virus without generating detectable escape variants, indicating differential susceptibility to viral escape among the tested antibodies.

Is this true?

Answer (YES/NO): YES